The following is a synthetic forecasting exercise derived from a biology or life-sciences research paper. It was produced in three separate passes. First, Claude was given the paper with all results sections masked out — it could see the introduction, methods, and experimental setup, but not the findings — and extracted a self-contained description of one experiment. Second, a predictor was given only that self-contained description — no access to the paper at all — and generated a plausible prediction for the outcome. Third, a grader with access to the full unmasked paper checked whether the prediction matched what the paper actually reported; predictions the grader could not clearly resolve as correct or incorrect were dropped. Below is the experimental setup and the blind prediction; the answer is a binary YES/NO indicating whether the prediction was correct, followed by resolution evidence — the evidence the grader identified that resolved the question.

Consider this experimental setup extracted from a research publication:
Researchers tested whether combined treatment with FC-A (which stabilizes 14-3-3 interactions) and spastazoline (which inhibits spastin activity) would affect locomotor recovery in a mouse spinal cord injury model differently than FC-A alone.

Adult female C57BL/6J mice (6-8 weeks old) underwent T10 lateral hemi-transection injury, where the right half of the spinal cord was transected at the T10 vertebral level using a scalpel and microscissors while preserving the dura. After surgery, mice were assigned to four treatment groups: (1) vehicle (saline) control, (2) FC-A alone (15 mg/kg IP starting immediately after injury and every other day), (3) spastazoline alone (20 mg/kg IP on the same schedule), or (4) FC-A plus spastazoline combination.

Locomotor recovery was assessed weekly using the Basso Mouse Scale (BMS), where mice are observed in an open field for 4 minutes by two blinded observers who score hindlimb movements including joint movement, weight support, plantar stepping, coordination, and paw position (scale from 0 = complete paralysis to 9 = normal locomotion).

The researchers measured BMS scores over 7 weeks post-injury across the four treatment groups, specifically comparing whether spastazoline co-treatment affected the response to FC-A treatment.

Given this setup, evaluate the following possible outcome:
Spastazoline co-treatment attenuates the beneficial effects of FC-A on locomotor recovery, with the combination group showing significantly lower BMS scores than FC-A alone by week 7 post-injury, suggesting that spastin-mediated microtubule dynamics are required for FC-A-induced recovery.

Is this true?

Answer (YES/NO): YES